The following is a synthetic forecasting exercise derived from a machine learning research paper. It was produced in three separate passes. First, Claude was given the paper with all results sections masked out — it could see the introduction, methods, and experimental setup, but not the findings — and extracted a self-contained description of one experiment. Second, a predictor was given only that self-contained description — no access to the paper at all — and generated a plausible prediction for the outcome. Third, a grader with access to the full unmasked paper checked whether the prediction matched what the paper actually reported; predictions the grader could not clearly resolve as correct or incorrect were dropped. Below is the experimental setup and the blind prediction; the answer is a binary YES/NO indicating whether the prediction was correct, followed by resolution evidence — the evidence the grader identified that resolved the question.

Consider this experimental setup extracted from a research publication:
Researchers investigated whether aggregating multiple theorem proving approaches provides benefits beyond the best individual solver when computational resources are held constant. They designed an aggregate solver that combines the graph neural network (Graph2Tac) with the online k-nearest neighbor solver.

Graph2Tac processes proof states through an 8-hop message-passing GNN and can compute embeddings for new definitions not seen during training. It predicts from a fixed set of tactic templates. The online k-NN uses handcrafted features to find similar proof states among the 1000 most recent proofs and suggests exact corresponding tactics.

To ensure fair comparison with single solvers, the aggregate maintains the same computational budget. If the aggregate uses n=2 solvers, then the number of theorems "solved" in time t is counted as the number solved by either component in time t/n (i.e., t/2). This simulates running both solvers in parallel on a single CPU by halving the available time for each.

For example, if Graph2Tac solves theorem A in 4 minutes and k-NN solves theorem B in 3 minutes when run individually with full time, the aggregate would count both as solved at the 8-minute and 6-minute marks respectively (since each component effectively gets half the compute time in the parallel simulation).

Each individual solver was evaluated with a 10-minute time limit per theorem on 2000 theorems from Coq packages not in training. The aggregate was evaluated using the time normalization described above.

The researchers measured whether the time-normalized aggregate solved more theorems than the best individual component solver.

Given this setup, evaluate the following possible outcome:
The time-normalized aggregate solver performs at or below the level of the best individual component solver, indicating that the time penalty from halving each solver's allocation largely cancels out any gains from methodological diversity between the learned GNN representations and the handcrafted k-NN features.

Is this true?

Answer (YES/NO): NO